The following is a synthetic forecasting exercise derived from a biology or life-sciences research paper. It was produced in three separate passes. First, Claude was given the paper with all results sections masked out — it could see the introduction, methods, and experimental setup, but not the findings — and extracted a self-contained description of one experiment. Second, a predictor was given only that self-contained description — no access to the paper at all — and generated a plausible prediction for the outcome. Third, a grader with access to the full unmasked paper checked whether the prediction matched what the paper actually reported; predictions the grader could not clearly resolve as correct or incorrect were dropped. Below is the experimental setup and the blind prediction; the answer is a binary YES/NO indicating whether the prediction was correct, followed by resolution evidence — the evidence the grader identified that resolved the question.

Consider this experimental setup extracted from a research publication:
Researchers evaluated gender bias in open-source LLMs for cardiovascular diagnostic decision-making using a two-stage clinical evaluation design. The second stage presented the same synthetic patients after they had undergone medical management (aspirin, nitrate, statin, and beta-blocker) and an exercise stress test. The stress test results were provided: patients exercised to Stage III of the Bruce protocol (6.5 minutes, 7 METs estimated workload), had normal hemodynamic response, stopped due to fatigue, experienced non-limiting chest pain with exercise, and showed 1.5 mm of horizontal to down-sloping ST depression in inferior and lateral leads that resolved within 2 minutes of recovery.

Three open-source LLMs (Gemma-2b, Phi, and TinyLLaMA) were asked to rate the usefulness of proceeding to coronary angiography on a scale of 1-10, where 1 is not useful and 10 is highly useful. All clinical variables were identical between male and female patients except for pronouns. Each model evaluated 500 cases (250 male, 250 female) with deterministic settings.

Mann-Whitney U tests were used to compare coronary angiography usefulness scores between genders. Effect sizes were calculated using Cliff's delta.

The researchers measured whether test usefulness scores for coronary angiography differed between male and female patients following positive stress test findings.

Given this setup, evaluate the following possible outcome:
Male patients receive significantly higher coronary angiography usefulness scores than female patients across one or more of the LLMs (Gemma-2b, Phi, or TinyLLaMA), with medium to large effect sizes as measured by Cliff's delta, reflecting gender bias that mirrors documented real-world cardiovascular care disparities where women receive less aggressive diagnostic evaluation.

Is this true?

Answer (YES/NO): NO